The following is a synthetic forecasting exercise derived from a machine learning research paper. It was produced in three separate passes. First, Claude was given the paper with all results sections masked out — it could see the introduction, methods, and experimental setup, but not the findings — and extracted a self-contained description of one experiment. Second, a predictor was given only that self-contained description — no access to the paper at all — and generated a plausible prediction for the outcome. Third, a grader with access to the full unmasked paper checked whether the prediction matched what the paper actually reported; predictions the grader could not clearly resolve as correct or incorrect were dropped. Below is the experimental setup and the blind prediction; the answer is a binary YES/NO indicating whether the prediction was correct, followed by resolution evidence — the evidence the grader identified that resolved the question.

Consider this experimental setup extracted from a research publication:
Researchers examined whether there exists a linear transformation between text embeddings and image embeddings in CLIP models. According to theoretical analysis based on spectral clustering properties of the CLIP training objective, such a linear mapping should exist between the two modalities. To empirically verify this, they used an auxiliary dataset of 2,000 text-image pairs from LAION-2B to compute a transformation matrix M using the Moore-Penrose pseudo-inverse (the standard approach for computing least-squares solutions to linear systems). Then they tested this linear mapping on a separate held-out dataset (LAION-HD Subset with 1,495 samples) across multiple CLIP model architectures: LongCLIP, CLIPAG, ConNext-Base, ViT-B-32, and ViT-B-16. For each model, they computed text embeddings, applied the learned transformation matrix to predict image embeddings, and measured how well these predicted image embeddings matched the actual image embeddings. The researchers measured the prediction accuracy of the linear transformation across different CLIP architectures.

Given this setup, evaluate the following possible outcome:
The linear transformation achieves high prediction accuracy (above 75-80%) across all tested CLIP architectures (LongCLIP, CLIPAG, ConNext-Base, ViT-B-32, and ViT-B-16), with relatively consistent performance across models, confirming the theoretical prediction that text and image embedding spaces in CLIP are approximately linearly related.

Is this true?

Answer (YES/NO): YES